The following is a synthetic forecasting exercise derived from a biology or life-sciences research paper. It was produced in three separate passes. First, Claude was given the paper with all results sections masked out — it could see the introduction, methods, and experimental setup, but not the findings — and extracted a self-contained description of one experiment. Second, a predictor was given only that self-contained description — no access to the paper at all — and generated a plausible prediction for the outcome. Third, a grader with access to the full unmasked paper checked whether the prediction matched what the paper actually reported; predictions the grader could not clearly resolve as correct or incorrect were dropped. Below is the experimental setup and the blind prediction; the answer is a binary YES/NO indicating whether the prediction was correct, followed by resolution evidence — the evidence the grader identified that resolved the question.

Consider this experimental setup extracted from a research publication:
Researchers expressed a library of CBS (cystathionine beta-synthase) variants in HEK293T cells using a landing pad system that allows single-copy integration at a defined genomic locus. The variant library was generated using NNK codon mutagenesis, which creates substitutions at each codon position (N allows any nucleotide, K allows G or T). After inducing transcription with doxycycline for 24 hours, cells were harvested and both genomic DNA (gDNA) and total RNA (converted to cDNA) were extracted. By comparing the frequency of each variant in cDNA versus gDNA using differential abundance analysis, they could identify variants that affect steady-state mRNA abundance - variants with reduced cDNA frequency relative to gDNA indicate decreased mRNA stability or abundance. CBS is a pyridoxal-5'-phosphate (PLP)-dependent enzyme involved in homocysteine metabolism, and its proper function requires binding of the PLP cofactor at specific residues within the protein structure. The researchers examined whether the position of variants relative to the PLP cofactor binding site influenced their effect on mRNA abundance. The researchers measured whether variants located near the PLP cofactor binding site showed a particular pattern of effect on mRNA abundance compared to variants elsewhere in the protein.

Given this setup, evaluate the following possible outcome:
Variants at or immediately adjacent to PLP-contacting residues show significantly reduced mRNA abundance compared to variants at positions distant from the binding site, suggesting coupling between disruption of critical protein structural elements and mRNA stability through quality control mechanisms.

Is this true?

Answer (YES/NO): YES